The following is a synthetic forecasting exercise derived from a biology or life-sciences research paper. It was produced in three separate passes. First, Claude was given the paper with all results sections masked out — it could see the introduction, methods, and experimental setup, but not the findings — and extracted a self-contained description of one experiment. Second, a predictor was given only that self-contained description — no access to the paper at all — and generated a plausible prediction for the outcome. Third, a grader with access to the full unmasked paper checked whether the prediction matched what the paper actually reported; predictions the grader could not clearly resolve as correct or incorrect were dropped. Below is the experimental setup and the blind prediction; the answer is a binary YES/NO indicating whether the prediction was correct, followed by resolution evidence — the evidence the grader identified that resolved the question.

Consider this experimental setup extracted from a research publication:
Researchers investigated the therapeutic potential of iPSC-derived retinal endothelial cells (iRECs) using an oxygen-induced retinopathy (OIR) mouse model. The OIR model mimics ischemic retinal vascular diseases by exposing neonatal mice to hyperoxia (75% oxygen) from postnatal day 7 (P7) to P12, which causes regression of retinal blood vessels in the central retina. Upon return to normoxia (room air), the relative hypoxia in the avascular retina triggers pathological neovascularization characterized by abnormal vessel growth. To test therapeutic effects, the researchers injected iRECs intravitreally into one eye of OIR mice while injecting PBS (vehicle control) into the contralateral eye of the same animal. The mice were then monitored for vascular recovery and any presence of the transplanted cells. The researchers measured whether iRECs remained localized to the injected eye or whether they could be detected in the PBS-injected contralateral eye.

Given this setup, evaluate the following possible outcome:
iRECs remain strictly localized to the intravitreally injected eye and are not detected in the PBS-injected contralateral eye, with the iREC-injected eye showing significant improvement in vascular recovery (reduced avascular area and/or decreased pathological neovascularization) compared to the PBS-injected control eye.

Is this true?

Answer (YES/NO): NO